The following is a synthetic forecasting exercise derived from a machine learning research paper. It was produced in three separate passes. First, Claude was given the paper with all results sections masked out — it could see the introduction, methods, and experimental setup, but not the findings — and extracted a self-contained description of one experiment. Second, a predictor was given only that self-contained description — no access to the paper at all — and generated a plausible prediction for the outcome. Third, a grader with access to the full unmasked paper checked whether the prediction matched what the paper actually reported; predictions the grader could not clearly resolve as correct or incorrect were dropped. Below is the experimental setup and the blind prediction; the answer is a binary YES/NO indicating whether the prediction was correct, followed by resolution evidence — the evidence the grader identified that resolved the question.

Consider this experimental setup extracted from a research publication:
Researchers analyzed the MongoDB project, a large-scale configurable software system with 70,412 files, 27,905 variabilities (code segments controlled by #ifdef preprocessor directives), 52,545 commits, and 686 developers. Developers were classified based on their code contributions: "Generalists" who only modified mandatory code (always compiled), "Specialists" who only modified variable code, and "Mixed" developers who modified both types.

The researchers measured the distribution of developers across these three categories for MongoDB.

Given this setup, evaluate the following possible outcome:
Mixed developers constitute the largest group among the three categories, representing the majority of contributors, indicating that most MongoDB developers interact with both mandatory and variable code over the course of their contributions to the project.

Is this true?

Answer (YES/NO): NO